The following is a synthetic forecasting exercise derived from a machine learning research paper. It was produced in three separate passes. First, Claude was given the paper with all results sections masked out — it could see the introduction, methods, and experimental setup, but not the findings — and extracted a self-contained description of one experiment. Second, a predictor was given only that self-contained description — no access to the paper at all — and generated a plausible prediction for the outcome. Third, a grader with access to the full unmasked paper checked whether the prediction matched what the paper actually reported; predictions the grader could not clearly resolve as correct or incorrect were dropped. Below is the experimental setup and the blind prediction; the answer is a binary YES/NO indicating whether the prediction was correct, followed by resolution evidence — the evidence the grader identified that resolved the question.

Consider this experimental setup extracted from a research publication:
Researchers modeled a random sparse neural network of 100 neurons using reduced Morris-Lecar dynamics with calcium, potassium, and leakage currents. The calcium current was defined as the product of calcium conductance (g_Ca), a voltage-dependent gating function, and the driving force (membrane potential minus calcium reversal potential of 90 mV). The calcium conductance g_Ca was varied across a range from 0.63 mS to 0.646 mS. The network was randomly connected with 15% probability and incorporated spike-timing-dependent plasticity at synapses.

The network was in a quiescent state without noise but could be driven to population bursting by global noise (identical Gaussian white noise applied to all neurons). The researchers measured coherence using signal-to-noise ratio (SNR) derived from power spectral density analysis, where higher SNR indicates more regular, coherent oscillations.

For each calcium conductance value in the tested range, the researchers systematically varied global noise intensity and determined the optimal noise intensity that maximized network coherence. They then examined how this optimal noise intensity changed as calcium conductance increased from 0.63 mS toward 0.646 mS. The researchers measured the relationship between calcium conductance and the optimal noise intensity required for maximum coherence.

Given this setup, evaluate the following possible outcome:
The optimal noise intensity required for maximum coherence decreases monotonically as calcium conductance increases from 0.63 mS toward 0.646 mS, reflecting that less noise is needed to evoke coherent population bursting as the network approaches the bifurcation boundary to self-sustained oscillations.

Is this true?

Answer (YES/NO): YES